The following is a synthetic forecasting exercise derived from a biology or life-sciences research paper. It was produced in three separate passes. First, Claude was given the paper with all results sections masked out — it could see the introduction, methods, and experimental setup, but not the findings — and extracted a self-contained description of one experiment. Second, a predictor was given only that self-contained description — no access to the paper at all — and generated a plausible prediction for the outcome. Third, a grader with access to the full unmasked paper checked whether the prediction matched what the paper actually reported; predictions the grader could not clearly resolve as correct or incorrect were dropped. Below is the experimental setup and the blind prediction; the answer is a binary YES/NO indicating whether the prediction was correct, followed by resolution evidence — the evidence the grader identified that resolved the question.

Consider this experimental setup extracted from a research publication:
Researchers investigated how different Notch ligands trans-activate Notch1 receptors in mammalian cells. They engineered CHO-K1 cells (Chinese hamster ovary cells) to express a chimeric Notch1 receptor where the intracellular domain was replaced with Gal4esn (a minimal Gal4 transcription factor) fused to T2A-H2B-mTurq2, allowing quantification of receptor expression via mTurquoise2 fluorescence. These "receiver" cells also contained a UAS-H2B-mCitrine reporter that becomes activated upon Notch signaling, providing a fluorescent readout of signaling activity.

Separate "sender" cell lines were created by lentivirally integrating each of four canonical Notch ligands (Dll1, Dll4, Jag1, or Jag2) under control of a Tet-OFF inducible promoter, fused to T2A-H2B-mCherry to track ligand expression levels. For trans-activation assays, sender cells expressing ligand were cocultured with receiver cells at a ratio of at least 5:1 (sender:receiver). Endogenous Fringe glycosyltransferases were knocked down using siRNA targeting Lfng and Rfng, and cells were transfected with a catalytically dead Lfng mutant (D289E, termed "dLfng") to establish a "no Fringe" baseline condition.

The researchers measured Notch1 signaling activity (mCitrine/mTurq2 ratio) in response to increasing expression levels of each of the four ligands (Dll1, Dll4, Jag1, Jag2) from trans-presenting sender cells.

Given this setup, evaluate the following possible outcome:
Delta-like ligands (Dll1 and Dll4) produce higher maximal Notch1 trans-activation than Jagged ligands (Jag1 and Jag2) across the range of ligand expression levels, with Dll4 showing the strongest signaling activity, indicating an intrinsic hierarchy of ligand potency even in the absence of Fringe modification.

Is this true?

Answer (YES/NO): NO